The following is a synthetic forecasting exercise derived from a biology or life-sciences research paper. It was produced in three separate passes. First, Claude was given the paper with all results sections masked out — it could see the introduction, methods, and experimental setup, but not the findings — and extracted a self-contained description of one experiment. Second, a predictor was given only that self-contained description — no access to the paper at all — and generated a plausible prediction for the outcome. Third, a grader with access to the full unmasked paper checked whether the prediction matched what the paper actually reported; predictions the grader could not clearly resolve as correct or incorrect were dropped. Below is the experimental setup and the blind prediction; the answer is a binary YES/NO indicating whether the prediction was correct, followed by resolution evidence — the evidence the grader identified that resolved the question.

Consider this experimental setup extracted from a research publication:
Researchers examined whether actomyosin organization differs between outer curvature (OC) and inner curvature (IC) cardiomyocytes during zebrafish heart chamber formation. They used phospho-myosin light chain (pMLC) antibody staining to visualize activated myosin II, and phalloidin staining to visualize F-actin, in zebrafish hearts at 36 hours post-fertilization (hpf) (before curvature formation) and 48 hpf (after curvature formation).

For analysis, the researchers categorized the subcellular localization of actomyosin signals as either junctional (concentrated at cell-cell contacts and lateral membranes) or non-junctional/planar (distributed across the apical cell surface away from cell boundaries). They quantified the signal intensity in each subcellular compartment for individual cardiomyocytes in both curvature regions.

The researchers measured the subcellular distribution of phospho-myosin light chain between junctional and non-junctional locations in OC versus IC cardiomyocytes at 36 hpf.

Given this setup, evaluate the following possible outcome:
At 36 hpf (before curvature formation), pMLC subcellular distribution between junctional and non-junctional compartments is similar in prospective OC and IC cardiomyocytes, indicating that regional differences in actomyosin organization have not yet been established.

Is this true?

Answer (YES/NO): NO